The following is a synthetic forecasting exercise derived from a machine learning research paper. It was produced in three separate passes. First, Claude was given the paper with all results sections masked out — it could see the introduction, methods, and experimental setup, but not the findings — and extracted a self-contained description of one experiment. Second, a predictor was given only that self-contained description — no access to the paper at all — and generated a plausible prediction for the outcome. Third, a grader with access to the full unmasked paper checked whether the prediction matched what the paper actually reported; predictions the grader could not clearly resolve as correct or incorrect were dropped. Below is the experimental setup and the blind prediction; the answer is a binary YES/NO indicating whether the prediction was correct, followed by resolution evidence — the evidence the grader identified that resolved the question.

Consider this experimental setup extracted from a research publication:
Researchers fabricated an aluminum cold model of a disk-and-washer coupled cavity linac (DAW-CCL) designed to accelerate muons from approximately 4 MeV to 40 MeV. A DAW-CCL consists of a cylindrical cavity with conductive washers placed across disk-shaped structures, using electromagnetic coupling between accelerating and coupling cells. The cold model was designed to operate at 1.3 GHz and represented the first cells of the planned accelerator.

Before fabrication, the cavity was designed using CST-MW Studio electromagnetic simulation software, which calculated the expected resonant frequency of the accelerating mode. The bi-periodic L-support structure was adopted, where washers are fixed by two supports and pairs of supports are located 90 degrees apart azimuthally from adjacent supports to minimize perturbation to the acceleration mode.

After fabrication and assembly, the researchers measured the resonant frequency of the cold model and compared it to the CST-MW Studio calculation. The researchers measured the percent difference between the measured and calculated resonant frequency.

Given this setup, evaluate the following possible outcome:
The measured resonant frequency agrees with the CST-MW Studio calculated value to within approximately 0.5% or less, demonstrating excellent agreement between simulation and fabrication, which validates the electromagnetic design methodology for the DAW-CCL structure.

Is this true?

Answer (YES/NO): YES